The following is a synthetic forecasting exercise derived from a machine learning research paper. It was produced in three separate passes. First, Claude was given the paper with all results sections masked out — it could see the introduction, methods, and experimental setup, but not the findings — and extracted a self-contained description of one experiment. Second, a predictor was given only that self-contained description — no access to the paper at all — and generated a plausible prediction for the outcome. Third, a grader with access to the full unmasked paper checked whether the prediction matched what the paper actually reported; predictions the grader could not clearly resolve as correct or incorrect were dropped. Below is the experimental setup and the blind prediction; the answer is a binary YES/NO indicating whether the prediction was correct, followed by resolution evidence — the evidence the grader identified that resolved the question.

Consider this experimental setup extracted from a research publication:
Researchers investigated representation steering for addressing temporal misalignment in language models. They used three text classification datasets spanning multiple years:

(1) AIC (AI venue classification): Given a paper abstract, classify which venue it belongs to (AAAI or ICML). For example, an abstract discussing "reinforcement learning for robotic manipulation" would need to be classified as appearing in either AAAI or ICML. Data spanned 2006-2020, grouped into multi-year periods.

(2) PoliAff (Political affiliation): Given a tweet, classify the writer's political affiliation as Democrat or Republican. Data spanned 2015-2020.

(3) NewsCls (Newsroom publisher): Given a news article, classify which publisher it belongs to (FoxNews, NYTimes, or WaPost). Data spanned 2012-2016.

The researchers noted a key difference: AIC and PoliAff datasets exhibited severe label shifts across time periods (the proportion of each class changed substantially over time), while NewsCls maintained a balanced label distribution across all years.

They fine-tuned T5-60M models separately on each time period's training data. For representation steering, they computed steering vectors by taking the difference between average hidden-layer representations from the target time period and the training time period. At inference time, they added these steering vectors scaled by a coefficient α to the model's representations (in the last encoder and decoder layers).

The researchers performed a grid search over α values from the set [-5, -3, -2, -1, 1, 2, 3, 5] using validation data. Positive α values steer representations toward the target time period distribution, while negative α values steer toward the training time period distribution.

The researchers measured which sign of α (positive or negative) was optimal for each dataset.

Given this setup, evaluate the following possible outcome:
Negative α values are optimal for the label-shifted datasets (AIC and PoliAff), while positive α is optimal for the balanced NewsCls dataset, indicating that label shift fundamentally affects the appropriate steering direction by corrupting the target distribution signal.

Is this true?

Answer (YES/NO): NO